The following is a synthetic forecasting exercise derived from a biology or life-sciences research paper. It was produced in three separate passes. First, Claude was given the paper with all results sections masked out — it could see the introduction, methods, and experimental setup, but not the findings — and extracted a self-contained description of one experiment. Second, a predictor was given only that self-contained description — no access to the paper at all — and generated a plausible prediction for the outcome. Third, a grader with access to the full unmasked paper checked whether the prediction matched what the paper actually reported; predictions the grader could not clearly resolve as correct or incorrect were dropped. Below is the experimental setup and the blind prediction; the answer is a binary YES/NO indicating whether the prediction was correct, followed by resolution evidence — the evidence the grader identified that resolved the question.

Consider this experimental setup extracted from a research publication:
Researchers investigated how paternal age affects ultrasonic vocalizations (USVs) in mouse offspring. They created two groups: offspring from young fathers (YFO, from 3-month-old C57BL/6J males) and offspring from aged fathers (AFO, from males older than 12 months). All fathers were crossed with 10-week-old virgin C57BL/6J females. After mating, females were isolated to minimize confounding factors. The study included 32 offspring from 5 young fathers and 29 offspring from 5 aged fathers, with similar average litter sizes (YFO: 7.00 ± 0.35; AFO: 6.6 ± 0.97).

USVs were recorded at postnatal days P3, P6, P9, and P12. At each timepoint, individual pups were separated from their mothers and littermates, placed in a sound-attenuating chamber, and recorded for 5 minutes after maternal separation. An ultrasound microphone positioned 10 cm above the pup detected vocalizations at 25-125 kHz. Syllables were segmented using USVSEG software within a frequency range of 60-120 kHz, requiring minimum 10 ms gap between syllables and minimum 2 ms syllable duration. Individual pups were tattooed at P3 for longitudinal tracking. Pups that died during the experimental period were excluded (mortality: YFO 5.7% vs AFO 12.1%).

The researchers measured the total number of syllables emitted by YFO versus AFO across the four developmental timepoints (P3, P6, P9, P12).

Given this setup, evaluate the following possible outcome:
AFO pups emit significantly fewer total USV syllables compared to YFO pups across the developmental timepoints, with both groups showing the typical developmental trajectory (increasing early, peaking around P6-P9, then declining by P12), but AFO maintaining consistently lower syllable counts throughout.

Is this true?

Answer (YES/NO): NO